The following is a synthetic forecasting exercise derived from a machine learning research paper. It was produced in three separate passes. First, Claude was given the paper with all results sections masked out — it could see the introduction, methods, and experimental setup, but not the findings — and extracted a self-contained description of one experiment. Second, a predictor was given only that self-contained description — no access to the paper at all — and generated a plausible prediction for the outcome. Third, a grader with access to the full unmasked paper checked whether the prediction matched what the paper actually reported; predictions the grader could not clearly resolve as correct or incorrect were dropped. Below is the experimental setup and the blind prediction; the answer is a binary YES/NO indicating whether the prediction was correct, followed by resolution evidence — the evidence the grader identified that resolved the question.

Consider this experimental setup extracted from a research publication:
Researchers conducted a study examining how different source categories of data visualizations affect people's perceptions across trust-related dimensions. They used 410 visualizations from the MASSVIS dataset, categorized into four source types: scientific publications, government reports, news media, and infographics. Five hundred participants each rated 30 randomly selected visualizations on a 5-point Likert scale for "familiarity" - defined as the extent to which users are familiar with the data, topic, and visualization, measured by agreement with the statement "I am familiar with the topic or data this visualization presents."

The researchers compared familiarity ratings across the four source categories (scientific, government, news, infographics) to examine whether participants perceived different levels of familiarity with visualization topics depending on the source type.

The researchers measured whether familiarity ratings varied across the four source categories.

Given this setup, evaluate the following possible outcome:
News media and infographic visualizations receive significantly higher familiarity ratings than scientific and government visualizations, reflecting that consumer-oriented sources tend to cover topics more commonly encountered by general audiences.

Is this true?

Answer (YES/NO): NO